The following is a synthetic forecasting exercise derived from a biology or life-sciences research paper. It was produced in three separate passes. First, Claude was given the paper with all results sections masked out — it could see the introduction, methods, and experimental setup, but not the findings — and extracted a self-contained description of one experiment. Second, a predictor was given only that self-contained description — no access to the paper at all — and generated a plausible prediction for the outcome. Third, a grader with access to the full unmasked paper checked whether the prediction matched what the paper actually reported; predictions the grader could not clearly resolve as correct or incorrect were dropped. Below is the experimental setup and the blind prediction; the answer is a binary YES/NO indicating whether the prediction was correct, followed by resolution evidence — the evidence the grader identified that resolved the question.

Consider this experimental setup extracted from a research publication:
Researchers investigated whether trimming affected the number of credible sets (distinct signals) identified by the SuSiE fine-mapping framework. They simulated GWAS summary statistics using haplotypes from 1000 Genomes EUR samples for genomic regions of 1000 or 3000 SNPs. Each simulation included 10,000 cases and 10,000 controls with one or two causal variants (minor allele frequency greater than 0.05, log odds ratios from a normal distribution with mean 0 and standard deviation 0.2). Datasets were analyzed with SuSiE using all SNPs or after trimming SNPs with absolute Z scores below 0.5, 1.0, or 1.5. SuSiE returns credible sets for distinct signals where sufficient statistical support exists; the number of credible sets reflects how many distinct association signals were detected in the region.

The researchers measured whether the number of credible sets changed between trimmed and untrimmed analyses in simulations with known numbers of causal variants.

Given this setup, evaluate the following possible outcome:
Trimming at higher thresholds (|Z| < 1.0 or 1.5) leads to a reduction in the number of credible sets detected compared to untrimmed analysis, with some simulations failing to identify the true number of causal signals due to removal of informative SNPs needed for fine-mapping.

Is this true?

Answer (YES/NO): NO